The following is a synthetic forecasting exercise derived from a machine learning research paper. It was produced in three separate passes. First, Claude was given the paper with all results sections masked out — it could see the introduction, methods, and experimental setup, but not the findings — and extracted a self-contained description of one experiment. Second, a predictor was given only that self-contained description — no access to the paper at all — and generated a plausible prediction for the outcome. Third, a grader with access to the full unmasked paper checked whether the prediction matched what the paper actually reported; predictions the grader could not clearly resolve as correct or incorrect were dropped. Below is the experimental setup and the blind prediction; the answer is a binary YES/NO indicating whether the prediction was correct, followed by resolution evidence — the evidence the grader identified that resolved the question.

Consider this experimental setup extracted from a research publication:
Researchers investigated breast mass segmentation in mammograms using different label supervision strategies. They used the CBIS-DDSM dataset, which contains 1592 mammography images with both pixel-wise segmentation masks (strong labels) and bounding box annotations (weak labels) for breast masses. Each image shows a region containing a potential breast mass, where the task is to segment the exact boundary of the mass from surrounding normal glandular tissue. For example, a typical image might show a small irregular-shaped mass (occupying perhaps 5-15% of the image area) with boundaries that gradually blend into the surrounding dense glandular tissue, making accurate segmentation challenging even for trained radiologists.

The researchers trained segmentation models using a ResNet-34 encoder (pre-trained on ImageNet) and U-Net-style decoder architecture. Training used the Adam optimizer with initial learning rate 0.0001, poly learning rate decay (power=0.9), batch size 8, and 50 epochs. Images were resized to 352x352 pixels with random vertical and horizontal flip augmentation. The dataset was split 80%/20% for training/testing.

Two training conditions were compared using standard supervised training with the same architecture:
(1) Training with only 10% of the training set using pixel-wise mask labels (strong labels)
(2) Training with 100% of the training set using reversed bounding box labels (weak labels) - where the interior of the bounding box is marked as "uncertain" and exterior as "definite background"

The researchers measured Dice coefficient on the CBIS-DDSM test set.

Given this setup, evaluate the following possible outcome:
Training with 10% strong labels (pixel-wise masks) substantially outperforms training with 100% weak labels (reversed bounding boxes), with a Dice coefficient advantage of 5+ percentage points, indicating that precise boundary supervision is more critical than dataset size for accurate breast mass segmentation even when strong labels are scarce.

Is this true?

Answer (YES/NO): NO